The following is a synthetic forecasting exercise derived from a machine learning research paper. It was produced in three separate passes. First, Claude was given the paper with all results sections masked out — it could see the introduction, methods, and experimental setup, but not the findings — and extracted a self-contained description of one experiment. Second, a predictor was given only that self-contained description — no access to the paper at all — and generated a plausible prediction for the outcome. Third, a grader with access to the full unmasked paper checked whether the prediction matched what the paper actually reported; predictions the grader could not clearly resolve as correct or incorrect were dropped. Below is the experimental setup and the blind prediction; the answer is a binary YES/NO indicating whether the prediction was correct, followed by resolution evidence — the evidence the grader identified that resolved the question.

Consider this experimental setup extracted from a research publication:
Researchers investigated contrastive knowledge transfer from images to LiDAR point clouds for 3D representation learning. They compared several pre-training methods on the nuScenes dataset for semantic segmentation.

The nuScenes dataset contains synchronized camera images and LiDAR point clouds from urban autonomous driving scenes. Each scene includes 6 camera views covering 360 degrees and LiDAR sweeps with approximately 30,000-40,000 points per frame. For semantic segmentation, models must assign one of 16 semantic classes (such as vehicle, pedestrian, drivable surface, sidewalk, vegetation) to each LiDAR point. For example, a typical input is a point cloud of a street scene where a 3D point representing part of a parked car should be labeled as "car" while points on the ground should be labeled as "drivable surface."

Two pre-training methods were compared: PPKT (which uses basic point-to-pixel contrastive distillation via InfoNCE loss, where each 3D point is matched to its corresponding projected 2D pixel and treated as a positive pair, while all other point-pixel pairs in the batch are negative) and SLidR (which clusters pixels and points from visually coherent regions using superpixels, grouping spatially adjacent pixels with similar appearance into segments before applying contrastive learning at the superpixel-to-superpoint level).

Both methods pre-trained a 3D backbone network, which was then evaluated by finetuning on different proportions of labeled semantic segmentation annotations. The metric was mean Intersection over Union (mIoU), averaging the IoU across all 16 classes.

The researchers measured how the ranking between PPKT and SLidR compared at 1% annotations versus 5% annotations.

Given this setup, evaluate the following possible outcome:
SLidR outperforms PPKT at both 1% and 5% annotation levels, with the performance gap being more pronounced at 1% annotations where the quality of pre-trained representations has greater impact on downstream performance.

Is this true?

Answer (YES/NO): NO